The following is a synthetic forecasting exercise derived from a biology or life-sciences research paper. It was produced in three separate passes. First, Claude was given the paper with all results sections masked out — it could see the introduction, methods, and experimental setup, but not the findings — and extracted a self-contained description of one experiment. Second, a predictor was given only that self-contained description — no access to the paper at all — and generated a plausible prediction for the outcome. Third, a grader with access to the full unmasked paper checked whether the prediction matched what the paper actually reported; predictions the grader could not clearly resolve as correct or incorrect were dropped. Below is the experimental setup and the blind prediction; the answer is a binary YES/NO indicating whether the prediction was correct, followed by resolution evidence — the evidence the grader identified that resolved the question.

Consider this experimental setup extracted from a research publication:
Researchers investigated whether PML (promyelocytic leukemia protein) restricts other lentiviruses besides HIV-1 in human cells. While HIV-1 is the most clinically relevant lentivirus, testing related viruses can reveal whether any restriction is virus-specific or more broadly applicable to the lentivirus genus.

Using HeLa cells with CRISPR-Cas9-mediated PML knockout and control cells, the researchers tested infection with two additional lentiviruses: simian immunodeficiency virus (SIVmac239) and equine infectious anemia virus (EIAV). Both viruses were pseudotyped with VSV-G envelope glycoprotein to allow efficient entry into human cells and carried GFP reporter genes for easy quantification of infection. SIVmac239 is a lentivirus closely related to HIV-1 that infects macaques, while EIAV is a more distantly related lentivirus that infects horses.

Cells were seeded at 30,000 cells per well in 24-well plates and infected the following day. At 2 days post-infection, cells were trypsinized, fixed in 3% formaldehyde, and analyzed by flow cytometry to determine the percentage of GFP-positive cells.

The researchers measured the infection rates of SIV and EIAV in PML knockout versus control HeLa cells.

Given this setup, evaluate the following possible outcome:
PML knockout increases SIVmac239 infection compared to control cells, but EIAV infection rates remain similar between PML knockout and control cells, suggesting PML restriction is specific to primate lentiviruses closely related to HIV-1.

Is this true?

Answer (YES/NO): NO